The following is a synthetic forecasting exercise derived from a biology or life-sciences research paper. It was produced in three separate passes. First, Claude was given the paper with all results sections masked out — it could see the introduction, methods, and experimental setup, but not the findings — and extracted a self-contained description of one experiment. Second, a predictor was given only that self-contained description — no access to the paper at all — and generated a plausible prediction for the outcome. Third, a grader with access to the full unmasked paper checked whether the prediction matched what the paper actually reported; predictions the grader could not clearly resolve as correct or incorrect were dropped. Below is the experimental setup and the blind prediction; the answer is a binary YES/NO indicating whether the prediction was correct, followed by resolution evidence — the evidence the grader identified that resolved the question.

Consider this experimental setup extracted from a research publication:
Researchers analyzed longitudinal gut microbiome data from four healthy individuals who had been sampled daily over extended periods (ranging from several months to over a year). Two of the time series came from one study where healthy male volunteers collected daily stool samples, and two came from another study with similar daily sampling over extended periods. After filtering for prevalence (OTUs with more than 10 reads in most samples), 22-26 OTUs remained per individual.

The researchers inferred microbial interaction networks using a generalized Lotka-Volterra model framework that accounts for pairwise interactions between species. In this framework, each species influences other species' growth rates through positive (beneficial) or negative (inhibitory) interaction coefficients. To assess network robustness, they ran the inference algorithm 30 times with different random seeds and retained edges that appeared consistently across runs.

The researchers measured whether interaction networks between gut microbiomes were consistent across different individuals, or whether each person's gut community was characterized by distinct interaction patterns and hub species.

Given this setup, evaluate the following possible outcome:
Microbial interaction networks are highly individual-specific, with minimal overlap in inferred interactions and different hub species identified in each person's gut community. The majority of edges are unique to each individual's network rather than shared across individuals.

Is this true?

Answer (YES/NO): YES